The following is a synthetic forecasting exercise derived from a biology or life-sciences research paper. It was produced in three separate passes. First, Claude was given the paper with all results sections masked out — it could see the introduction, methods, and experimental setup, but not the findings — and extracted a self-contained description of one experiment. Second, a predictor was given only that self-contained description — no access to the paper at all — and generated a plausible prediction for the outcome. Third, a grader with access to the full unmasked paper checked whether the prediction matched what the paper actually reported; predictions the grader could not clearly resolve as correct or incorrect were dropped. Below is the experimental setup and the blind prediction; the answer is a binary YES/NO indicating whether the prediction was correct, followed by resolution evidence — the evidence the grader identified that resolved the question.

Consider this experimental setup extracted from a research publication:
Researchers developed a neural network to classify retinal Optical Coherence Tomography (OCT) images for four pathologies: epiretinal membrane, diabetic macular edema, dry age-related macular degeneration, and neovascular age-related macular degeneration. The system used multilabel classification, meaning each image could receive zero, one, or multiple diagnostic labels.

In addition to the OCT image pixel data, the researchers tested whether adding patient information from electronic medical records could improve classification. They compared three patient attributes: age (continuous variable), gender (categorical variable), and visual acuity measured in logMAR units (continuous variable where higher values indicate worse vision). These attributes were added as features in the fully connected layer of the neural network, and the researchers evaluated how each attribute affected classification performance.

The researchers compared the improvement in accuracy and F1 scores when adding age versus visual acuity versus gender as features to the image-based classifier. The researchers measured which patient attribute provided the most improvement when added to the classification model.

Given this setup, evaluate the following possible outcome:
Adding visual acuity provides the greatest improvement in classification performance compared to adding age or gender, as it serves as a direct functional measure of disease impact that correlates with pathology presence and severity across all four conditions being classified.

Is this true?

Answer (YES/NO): NO